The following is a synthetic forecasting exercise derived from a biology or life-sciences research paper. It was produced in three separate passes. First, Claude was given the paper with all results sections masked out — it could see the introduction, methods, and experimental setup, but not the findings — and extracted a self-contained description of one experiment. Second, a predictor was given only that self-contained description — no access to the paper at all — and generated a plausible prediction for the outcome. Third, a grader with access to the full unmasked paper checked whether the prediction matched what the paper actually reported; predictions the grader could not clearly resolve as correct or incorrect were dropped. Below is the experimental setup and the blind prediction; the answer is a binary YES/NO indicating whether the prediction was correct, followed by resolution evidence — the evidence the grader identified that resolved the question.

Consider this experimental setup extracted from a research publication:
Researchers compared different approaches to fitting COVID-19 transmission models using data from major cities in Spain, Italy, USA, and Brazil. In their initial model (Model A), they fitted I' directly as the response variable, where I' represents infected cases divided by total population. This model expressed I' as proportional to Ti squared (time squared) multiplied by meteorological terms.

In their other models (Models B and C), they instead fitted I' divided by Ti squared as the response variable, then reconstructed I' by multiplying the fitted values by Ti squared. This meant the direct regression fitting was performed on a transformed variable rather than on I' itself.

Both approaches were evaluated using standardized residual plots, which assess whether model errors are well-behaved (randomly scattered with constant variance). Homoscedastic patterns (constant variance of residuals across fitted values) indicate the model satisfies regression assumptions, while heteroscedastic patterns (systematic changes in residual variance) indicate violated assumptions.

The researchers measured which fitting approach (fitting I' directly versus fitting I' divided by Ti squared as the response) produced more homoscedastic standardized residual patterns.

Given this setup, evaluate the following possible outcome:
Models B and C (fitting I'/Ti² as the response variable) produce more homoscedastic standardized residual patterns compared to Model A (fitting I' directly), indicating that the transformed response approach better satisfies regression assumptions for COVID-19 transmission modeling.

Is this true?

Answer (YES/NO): YES